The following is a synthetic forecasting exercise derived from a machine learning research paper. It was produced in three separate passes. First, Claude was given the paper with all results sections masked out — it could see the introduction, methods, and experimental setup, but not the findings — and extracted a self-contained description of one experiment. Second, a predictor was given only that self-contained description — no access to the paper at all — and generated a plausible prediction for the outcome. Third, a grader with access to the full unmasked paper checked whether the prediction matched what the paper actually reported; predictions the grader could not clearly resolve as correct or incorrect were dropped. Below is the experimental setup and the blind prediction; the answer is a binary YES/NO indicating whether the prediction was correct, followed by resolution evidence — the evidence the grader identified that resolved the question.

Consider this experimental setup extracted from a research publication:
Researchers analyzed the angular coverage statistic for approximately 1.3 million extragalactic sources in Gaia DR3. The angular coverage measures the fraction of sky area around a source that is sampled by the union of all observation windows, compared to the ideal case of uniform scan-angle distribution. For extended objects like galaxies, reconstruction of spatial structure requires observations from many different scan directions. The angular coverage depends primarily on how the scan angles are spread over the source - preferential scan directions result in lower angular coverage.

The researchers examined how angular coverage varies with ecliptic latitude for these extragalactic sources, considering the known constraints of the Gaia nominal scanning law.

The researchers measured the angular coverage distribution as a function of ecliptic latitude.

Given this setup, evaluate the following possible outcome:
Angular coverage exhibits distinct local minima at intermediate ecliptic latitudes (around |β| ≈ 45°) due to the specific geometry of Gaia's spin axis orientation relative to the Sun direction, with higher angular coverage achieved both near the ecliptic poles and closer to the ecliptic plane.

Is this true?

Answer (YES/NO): NO